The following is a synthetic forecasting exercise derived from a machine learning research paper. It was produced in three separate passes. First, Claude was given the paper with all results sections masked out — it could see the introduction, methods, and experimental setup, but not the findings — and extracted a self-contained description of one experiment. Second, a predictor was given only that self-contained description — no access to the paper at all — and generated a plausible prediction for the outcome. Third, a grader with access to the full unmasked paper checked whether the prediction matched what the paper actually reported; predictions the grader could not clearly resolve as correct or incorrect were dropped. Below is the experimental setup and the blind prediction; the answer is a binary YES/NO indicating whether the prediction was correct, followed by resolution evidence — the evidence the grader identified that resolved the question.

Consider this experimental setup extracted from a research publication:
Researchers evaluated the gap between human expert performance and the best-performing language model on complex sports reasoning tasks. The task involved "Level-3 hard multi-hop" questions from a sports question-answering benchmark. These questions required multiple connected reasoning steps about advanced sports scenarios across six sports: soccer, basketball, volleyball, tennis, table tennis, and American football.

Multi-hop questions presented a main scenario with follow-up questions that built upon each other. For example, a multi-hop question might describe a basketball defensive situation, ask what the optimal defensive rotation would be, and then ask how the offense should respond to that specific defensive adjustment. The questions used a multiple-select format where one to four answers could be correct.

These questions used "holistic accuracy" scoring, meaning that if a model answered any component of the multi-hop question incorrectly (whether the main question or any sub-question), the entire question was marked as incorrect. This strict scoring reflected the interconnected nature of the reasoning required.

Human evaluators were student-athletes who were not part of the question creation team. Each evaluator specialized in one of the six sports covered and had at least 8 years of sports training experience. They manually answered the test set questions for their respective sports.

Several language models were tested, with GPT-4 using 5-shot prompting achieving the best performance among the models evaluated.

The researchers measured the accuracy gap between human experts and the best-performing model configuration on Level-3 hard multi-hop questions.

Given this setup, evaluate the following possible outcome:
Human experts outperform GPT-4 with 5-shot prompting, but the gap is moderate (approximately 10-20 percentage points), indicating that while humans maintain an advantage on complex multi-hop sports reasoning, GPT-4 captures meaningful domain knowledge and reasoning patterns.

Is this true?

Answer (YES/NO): NO